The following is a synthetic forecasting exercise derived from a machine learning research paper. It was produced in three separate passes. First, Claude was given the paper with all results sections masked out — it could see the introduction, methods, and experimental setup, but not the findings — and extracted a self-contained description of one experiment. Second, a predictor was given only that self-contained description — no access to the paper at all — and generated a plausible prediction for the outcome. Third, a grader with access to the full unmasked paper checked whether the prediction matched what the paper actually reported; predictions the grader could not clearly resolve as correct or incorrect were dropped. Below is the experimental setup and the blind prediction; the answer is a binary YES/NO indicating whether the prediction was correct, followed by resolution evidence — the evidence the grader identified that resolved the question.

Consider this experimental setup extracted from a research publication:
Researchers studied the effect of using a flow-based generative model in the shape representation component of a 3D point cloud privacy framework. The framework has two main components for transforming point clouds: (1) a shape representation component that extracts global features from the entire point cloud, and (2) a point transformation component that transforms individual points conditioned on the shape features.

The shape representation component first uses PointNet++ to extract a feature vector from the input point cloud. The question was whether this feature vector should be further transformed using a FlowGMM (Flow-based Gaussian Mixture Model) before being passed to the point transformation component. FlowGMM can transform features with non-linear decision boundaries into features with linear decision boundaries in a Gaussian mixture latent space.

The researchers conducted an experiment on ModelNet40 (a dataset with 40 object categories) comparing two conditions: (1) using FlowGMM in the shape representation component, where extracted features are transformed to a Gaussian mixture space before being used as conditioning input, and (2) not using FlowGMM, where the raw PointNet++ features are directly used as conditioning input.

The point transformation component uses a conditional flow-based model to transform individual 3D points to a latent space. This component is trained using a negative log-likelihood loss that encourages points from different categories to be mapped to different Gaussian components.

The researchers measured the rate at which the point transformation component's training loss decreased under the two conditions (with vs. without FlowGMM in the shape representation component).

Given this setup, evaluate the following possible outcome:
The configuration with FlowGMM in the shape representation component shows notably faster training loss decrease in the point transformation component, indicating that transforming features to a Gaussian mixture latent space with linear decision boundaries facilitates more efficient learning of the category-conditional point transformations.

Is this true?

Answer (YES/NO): YES